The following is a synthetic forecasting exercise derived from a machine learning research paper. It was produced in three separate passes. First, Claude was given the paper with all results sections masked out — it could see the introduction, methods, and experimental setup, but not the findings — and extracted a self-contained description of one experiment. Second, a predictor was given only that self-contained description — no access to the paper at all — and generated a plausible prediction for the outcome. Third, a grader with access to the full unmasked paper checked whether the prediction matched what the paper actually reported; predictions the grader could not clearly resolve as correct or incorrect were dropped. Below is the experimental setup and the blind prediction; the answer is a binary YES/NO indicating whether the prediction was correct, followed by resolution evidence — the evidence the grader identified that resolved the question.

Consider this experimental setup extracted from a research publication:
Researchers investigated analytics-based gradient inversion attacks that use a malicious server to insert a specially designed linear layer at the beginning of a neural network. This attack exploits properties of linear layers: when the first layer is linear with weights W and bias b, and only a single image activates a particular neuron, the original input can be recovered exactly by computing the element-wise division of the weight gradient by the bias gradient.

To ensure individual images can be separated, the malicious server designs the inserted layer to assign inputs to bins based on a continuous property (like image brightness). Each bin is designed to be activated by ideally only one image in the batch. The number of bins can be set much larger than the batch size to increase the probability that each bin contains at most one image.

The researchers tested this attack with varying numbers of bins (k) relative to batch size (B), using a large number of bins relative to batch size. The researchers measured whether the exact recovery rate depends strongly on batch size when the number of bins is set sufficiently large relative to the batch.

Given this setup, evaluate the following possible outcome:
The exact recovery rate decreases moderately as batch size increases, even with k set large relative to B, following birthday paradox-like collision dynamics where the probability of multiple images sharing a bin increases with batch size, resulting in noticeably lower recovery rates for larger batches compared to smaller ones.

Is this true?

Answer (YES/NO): NO